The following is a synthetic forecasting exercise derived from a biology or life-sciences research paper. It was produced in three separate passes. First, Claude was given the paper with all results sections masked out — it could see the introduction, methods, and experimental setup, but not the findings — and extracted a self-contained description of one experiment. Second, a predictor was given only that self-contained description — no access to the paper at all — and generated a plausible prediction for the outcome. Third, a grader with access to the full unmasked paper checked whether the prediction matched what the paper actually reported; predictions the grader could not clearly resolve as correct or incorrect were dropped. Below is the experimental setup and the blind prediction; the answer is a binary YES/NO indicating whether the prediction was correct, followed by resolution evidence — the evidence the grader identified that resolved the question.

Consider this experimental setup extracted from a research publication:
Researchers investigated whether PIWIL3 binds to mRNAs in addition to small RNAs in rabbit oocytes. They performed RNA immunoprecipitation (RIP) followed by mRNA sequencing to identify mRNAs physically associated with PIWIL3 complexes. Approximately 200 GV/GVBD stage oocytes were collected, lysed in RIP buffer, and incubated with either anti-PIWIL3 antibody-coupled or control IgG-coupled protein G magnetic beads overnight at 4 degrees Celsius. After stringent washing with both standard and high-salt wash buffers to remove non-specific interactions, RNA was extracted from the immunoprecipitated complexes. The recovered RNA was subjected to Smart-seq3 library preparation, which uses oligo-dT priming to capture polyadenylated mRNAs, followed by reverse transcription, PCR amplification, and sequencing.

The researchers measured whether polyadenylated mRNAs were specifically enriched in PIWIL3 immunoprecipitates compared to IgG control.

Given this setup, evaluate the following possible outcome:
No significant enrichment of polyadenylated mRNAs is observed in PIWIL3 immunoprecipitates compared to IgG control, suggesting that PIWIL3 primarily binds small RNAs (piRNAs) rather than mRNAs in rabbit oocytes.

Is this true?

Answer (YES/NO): NO